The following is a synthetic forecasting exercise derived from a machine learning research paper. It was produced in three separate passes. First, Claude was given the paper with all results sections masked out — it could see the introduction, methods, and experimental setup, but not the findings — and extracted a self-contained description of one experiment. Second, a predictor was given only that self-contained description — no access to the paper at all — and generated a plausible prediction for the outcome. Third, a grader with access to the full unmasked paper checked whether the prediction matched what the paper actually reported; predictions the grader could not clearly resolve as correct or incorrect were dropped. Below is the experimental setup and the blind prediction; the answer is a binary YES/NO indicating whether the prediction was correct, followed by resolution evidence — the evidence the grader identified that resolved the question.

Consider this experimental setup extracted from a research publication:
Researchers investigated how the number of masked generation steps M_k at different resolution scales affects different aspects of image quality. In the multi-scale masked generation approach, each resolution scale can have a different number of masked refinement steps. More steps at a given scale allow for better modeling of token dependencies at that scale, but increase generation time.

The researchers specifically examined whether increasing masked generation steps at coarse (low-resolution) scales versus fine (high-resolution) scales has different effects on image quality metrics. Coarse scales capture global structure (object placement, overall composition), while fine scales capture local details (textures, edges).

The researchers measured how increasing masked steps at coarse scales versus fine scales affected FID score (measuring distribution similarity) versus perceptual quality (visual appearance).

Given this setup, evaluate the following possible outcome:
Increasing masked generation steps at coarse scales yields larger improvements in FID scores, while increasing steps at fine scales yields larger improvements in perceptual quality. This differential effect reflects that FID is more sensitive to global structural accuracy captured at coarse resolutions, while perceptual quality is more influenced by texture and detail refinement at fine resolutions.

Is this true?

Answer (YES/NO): YES